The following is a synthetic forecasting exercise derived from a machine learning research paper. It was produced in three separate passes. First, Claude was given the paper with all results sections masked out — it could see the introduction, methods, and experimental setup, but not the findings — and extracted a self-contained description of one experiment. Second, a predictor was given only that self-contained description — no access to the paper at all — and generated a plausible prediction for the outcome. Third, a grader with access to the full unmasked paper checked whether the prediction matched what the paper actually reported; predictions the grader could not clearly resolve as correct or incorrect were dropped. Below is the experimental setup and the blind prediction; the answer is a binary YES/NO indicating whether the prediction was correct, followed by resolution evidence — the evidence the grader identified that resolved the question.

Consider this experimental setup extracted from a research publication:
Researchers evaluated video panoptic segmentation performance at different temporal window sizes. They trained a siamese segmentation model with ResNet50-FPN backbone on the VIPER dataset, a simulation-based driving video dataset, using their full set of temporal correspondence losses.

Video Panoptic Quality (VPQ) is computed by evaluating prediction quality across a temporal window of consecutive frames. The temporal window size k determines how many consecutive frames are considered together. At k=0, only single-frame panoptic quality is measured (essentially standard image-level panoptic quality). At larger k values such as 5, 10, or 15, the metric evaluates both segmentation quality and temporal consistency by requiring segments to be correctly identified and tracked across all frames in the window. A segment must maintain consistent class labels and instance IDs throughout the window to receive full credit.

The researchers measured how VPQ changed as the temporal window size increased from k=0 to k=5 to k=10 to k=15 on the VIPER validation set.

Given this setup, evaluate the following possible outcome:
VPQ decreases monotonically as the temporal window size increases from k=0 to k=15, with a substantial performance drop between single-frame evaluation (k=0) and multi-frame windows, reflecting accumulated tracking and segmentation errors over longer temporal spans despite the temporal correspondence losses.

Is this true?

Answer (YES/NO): NO